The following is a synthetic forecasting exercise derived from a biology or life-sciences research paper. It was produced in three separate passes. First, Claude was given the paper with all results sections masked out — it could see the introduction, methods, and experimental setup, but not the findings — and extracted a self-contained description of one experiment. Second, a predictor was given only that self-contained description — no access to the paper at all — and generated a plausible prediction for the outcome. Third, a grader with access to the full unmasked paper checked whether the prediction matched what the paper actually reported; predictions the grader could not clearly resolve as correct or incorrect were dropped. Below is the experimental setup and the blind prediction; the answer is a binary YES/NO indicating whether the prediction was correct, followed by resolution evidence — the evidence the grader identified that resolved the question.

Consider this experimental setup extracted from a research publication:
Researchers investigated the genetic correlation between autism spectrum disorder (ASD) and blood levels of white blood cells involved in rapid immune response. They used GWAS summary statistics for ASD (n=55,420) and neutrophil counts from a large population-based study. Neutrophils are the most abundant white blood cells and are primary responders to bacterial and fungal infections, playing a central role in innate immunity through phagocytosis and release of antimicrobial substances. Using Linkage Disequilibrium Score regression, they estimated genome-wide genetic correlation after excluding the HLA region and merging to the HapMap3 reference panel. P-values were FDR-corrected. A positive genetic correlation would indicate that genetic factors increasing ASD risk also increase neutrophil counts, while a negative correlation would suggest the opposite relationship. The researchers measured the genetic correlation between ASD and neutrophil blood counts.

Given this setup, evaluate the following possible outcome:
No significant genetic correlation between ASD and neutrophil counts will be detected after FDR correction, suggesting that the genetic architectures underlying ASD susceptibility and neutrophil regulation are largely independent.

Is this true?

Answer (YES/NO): YES